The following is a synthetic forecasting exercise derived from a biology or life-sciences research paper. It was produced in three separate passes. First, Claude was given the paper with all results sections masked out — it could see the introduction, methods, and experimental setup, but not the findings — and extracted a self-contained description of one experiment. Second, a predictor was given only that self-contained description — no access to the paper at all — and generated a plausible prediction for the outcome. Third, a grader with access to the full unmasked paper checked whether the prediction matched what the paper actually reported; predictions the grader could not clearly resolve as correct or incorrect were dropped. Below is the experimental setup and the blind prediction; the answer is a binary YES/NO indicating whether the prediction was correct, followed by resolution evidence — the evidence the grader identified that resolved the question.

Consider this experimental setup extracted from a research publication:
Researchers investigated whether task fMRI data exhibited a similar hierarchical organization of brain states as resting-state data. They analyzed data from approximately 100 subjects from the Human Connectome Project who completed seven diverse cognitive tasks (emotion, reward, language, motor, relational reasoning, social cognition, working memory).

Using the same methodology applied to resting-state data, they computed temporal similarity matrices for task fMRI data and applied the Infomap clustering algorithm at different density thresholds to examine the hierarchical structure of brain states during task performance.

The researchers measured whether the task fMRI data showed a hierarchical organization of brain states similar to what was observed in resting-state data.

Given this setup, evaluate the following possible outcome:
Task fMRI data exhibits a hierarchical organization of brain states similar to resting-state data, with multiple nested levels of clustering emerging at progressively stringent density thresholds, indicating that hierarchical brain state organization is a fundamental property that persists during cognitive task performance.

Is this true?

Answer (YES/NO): NO